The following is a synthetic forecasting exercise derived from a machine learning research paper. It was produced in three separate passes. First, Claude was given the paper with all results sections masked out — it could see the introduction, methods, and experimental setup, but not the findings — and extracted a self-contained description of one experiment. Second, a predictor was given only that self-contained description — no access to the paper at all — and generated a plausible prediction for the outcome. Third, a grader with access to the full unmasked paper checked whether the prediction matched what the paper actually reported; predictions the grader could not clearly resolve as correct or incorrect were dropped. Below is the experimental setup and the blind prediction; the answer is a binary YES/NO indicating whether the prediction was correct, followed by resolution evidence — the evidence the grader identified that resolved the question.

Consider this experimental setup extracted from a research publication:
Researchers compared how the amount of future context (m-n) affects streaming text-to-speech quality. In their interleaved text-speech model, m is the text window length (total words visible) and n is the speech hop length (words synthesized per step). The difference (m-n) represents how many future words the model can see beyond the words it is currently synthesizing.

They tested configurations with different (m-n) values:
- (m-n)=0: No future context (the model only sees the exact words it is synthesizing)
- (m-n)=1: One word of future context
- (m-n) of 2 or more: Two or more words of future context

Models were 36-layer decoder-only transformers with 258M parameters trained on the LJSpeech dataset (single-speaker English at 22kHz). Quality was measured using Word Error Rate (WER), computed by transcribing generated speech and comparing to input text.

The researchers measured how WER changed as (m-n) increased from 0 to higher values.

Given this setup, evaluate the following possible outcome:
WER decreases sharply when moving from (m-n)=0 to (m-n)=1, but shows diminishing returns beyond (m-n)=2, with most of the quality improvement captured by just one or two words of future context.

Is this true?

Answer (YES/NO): NO